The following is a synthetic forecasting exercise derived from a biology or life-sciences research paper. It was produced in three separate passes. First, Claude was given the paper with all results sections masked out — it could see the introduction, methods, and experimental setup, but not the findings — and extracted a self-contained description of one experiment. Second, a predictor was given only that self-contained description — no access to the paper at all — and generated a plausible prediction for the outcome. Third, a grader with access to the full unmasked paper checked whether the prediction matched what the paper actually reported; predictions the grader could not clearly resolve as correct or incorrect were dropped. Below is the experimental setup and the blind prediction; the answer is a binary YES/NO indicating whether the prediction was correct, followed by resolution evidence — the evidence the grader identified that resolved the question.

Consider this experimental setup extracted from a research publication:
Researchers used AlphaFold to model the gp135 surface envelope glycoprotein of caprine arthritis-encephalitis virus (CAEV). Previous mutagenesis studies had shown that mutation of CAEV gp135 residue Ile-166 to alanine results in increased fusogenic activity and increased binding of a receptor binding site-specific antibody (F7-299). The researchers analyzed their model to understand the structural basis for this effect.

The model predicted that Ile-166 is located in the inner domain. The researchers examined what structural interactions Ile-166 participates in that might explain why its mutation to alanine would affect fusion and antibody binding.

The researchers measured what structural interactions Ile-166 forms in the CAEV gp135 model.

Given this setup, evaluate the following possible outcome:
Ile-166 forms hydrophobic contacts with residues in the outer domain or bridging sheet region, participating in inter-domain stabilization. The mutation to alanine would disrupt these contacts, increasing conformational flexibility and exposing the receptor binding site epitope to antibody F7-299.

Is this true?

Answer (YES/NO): YES